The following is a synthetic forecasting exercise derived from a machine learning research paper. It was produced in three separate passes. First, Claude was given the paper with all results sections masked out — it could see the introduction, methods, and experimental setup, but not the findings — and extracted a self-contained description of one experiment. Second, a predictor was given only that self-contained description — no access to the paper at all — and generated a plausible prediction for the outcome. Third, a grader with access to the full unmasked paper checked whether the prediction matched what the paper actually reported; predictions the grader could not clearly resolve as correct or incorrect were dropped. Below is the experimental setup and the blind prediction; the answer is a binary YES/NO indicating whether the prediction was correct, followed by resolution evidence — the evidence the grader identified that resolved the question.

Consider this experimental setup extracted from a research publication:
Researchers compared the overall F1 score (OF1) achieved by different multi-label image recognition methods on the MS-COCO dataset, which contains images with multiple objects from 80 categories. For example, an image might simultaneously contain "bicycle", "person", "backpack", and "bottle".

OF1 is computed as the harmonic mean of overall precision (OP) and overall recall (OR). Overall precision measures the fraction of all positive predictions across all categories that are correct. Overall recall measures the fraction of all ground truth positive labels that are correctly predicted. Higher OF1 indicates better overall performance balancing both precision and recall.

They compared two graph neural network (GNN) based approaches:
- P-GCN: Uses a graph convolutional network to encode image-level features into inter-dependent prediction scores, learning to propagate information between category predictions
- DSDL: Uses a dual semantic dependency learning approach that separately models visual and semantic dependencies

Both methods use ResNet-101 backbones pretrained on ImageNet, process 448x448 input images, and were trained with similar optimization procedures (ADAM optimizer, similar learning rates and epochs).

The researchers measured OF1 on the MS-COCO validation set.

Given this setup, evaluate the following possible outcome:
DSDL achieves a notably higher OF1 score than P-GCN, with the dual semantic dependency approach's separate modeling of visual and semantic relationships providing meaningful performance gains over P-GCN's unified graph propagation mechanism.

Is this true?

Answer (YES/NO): NO